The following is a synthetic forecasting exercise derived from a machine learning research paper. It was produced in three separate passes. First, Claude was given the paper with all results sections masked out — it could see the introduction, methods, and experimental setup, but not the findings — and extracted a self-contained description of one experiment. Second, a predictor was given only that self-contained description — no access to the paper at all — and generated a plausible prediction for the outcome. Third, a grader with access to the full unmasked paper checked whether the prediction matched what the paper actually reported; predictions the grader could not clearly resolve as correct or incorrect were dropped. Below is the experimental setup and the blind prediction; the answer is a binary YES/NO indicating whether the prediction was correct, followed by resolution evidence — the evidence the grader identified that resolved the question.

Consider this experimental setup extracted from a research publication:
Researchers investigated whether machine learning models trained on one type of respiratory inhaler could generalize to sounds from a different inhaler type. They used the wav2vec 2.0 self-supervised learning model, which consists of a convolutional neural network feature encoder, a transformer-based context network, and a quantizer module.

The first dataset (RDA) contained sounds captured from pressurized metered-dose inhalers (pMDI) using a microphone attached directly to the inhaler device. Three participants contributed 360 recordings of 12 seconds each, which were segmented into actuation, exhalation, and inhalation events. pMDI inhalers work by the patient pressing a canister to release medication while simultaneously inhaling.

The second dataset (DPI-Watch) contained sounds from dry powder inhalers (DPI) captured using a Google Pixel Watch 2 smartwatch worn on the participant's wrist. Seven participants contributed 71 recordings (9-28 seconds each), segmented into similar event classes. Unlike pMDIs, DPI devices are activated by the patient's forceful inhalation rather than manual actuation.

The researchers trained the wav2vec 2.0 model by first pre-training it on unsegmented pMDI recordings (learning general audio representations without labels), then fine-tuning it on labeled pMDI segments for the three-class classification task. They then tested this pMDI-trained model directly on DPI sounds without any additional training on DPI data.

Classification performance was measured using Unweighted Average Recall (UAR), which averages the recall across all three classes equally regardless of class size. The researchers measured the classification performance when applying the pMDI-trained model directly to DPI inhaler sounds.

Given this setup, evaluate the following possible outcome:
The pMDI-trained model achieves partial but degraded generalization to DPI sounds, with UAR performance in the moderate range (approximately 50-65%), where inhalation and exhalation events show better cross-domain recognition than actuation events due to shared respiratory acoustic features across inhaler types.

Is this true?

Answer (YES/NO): NO